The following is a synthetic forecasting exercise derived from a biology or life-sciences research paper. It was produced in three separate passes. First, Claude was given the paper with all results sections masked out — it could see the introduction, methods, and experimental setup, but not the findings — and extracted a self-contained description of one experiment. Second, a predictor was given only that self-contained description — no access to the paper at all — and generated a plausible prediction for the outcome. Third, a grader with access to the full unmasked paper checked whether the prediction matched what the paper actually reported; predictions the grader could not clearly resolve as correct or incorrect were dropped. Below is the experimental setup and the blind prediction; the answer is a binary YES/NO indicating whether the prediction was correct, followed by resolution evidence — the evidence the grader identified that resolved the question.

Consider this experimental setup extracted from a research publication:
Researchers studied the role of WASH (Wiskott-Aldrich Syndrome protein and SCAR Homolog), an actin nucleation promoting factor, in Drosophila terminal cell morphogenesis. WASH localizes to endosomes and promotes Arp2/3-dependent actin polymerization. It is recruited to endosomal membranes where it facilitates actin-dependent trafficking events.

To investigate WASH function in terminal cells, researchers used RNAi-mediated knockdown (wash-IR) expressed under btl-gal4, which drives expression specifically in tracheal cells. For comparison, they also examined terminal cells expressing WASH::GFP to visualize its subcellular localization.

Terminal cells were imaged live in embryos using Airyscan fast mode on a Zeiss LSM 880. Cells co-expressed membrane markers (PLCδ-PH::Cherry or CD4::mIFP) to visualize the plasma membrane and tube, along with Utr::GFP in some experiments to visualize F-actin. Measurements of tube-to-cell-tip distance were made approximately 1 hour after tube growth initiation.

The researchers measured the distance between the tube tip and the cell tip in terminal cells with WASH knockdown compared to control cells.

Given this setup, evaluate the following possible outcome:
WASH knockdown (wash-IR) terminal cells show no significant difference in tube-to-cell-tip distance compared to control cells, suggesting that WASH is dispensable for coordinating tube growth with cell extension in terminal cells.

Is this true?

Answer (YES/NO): NO